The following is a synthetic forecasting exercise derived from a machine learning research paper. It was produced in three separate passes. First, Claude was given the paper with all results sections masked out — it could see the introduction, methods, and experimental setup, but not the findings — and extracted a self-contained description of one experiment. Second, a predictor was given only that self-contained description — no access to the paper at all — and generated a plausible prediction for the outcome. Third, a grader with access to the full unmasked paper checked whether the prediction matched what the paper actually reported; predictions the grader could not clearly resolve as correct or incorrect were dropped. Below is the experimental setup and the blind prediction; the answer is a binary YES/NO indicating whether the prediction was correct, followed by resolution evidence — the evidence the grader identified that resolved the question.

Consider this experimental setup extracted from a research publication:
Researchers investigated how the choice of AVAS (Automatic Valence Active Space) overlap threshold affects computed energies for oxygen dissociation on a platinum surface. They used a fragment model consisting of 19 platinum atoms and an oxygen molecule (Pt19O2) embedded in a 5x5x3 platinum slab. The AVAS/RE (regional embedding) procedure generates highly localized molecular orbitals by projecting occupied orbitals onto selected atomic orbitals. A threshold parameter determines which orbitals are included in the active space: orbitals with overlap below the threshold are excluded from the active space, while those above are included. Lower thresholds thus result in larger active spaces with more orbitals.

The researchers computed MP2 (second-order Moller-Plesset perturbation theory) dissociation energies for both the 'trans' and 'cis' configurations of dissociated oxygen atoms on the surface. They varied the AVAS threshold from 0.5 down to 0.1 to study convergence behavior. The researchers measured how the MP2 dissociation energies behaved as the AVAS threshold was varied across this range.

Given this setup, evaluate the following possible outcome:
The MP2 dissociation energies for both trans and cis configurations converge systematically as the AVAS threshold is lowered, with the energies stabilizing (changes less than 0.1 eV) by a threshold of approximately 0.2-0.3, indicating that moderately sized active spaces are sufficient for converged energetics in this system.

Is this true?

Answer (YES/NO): NO